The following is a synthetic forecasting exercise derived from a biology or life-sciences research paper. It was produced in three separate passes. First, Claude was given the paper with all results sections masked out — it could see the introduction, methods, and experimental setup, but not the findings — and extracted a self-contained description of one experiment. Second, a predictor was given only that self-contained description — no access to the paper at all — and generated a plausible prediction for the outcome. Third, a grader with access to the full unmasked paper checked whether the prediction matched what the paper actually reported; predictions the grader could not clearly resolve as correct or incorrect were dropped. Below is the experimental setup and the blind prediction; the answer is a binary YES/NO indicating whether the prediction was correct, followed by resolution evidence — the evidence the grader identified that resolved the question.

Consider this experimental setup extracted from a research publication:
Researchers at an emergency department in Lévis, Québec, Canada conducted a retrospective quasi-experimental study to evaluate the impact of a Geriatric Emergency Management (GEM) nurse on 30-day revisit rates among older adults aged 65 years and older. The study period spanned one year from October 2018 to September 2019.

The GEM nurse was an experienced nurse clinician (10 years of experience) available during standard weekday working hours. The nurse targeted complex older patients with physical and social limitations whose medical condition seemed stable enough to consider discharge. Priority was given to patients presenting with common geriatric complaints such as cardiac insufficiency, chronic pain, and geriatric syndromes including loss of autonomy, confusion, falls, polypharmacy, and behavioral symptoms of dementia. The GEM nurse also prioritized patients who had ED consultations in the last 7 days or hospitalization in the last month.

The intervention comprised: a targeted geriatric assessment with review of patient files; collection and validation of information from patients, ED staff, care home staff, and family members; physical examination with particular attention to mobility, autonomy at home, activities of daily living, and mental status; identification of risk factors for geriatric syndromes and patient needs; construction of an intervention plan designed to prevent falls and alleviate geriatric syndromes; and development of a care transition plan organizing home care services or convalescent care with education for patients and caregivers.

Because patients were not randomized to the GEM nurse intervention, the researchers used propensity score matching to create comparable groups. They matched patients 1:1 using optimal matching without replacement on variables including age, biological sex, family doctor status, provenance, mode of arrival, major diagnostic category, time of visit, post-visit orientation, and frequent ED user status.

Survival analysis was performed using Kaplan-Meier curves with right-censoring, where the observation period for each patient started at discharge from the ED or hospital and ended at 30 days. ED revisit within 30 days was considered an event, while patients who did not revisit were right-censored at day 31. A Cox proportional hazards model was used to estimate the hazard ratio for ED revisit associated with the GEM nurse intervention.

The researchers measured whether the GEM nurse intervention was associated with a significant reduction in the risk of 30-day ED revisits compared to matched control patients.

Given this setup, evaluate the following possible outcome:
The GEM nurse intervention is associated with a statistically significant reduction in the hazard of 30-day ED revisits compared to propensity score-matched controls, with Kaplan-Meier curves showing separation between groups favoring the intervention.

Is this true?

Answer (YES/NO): NO